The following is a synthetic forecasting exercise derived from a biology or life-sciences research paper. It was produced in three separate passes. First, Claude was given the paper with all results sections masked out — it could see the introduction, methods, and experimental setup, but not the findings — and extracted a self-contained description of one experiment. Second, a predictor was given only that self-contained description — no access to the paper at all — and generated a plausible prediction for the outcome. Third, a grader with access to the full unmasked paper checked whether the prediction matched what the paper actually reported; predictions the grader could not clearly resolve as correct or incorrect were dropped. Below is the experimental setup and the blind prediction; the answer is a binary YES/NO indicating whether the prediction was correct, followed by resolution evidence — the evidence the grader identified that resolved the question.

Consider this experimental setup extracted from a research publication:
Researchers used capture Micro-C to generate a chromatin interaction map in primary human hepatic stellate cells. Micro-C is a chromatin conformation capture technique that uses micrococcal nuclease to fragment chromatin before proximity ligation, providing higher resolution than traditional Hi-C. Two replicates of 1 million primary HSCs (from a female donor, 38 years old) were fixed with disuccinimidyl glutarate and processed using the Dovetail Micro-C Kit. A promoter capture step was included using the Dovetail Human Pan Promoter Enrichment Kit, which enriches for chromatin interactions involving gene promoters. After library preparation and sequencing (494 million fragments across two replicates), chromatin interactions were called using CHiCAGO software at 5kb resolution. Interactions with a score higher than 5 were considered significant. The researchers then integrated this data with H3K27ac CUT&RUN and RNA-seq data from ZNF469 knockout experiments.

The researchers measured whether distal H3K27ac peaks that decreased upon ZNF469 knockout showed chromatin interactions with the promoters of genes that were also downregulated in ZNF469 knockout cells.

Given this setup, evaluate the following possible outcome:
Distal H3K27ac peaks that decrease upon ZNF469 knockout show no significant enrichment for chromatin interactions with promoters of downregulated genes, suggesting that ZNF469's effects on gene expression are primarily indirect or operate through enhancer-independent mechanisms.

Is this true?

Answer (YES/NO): NO